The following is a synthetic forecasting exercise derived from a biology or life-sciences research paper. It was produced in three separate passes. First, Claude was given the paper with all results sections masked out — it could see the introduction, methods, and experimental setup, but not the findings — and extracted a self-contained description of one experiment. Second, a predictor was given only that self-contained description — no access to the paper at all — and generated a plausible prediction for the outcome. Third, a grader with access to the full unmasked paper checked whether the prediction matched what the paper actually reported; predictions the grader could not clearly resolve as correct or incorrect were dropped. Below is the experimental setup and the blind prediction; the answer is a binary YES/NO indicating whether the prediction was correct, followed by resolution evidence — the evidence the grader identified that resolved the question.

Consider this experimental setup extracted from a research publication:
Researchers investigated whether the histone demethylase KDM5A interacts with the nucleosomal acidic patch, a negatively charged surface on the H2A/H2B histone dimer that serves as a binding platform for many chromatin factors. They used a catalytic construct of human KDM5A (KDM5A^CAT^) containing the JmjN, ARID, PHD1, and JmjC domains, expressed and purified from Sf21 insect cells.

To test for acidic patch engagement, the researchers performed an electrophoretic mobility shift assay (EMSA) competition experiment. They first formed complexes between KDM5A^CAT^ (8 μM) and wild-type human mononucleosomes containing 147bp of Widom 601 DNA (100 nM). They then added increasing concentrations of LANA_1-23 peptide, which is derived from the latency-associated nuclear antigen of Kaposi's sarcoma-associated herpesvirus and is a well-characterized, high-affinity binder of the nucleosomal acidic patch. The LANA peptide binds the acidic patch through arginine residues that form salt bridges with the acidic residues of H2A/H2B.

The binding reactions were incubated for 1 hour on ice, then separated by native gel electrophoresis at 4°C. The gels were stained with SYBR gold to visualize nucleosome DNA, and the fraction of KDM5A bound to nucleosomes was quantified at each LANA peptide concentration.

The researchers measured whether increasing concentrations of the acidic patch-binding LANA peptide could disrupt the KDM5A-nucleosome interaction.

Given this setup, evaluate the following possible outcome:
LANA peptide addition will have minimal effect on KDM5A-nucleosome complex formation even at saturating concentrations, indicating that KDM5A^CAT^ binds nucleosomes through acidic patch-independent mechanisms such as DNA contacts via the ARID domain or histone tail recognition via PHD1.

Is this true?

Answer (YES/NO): NO